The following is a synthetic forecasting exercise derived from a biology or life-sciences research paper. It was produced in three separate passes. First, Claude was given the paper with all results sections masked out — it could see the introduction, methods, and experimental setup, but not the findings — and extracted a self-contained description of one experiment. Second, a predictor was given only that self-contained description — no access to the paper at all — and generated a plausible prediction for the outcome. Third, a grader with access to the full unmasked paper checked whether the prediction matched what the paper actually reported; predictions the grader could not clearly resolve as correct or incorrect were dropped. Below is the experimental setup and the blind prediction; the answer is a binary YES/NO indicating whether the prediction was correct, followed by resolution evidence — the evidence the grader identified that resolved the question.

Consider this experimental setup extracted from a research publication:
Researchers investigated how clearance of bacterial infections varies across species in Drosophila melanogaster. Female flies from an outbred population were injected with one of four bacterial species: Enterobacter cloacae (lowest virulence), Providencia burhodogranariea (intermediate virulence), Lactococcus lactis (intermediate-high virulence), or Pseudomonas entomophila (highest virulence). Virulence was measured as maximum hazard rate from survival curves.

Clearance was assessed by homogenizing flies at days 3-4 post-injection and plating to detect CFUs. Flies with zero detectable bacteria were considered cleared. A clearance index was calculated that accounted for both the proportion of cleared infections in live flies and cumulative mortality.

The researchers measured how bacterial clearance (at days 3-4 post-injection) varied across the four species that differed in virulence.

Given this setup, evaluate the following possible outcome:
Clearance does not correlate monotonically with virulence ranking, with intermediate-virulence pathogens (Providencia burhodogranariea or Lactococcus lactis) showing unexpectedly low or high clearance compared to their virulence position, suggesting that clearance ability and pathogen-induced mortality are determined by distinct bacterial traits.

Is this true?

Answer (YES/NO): YES